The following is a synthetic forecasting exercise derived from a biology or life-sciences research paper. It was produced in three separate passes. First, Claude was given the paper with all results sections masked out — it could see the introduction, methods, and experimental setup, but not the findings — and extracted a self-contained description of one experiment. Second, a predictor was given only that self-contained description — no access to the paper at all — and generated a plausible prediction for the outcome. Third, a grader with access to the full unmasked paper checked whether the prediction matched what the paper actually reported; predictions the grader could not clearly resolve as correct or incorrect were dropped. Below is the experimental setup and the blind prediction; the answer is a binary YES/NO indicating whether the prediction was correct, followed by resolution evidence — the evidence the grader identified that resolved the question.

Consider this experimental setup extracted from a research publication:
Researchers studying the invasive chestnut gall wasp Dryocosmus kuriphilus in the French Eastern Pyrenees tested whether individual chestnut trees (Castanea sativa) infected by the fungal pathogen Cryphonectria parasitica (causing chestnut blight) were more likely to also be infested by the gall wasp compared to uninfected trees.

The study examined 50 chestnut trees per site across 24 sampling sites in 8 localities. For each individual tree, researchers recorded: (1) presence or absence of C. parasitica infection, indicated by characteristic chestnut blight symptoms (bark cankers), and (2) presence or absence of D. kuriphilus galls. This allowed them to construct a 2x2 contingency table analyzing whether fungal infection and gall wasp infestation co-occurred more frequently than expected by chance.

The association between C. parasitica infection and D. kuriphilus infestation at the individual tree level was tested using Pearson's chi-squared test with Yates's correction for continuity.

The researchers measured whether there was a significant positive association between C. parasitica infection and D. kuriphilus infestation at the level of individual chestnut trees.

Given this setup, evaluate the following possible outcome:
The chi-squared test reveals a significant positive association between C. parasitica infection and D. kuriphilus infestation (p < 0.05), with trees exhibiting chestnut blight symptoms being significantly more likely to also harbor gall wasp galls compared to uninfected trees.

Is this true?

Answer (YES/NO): YES